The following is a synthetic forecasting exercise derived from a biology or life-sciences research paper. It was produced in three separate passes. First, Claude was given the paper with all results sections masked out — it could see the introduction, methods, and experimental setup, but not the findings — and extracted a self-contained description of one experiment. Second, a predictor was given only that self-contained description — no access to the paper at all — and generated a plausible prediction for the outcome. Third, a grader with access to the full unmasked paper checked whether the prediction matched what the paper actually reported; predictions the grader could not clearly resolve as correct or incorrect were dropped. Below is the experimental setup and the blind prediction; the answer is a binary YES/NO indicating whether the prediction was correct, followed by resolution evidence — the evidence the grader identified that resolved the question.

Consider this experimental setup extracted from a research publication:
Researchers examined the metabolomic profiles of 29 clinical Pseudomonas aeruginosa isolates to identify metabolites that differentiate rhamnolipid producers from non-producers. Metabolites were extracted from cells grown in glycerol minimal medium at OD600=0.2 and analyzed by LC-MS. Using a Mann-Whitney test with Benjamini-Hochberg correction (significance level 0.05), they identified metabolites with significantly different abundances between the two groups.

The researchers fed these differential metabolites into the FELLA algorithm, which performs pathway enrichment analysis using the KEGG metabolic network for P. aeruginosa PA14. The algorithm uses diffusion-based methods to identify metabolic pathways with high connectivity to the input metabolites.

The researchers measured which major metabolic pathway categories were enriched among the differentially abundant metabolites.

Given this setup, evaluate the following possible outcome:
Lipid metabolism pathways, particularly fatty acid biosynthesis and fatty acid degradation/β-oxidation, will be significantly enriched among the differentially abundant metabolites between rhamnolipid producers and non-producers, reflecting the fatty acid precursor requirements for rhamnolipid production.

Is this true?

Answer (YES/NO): NO